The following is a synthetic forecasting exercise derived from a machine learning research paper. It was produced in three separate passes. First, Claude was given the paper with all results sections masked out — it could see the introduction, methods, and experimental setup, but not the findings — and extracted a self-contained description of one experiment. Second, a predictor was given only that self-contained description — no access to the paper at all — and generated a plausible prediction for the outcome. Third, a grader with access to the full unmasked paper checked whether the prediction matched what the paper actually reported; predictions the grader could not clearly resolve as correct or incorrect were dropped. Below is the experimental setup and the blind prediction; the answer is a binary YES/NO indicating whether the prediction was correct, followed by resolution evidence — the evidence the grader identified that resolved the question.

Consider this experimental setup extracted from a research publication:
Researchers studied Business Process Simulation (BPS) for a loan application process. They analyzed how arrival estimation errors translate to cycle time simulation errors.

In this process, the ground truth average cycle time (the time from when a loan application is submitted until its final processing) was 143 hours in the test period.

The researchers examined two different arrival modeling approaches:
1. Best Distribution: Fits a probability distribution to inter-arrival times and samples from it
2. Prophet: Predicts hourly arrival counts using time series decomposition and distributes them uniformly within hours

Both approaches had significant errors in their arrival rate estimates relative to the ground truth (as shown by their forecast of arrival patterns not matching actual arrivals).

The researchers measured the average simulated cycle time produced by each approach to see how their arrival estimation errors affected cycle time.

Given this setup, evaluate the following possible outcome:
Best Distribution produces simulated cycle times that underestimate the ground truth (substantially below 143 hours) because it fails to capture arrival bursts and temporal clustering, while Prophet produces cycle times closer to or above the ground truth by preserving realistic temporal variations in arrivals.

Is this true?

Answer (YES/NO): NO